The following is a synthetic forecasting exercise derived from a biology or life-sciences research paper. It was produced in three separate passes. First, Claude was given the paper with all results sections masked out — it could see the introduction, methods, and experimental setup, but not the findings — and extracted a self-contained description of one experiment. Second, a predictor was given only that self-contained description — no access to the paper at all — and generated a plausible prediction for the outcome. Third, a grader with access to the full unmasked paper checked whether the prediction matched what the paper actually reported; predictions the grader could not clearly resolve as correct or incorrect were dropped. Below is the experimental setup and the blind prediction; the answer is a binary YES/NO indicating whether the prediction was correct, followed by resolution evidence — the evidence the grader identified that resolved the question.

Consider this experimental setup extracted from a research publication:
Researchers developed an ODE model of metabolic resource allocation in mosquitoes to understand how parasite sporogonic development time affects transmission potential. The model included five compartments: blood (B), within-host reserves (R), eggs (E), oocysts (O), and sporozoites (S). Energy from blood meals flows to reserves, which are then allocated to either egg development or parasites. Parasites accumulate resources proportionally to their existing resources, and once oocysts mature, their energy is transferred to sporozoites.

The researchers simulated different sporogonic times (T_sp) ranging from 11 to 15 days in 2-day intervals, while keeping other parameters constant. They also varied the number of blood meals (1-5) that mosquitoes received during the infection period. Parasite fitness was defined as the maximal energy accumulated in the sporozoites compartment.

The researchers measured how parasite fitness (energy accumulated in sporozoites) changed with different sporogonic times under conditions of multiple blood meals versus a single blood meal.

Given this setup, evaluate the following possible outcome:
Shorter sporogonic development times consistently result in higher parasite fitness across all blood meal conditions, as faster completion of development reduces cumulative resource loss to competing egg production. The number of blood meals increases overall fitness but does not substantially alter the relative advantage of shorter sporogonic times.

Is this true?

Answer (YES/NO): NO